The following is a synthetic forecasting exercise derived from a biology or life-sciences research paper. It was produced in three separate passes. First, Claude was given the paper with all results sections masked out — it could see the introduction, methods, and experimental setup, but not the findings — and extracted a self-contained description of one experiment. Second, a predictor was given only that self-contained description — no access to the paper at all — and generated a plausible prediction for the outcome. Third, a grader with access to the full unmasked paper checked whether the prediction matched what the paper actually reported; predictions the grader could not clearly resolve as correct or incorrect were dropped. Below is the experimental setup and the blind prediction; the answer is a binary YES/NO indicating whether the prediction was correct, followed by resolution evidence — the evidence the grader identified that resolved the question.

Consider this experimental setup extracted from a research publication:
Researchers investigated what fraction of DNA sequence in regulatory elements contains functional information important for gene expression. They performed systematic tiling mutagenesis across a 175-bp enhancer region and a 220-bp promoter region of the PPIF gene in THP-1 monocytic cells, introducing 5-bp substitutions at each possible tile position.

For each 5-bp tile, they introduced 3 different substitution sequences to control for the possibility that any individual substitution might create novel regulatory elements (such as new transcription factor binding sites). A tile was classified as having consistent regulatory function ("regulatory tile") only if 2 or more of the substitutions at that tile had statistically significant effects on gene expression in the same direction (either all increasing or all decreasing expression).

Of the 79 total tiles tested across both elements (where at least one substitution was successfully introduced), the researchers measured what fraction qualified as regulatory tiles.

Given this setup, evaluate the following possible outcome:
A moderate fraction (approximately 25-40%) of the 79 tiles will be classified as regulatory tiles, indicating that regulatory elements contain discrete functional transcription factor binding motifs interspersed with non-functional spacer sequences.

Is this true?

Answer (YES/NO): YES